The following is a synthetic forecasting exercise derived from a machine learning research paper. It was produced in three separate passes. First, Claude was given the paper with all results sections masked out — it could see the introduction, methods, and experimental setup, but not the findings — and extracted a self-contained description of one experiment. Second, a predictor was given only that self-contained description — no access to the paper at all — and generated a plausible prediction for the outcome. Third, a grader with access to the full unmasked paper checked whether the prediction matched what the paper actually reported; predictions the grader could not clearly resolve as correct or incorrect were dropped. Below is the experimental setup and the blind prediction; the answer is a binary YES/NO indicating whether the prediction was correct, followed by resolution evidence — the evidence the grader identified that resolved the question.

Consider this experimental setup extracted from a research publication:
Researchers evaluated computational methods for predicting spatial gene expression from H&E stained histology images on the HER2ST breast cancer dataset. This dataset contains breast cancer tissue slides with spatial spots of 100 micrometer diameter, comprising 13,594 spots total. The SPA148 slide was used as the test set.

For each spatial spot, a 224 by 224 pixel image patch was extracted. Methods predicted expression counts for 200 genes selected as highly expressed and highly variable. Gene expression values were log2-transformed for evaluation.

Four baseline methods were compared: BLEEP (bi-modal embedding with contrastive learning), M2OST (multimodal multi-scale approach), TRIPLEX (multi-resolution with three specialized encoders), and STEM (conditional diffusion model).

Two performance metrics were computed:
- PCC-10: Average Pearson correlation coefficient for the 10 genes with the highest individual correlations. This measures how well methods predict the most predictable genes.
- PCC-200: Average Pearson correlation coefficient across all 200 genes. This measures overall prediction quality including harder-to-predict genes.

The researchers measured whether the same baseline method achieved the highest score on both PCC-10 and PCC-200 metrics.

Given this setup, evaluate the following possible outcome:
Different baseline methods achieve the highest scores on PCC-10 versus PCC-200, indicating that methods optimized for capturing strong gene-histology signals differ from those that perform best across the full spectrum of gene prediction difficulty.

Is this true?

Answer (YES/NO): YES